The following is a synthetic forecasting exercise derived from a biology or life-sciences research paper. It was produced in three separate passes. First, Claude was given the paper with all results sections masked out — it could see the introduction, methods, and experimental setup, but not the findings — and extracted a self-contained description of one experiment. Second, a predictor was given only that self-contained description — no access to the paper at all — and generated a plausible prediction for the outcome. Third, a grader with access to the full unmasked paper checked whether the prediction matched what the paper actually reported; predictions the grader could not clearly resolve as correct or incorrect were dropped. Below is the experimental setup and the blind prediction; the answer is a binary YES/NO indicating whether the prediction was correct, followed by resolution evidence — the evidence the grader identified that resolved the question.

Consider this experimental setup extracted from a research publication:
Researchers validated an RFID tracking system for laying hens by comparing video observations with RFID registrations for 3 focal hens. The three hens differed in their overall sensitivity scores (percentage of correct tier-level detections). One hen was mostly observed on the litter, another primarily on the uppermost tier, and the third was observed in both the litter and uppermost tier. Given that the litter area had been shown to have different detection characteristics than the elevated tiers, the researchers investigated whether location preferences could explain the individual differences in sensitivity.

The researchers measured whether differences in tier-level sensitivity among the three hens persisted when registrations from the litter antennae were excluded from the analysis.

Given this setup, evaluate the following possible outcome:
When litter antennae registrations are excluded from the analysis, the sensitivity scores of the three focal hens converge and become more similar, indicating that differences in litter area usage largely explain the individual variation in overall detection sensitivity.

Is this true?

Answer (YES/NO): YES